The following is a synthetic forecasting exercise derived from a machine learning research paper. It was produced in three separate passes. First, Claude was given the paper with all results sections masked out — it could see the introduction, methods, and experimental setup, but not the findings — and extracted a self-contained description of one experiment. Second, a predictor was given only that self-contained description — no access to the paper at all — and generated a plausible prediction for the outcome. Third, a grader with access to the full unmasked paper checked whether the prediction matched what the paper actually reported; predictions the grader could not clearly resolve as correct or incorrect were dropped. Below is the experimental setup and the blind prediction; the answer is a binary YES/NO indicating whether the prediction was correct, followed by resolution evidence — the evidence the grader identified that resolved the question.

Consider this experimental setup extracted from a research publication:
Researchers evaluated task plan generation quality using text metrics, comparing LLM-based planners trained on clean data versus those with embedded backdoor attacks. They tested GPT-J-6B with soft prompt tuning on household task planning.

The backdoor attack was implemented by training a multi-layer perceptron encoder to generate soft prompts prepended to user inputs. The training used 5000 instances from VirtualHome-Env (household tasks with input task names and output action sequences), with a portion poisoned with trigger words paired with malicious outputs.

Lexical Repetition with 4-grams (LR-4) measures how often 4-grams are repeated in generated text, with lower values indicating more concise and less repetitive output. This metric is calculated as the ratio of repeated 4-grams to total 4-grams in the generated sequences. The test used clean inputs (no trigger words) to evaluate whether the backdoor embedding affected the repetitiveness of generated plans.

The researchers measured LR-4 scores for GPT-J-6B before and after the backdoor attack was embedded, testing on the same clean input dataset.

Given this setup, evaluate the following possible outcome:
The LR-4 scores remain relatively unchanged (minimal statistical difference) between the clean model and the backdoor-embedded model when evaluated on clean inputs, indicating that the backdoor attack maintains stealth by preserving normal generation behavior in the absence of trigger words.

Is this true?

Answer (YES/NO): NO